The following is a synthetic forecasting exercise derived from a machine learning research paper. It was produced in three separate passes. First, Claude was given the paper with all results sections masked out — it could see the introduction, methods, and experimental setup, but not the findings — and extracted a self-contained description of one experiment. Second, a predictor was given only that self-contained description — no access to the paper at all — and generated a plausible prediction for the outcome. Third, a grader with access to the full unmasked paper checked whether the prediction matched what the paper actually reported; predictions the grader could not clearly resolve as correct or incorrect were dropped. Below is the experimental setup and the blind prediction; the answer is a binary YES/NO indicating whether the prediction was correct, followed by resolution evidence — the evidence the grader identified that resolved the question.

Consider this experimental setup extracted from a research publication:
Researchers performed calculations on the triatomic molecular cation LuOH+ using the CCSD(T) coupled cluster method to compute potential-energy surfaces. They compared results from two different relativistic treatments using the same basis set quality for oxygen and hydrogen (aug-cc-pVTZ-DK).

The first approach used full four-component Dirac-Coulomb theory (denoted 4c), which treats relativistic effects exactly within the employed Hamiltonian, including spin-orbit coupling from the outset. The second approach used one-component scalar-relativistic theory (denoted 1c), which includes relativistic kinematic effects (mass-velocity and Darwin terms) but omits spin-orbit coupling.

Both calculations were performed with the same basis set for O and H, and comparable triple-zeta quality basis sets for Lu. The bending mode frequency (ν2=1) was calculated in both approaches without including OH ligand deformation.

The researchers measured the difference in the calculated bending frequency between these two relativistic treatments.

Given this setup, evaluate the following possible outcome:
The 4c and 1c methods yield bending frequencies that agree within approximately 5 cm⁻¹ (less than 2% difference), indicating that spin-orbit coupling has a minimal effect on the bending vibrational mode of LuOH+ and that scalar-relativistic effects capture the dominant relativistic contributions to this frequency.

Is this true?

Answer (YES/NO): YES